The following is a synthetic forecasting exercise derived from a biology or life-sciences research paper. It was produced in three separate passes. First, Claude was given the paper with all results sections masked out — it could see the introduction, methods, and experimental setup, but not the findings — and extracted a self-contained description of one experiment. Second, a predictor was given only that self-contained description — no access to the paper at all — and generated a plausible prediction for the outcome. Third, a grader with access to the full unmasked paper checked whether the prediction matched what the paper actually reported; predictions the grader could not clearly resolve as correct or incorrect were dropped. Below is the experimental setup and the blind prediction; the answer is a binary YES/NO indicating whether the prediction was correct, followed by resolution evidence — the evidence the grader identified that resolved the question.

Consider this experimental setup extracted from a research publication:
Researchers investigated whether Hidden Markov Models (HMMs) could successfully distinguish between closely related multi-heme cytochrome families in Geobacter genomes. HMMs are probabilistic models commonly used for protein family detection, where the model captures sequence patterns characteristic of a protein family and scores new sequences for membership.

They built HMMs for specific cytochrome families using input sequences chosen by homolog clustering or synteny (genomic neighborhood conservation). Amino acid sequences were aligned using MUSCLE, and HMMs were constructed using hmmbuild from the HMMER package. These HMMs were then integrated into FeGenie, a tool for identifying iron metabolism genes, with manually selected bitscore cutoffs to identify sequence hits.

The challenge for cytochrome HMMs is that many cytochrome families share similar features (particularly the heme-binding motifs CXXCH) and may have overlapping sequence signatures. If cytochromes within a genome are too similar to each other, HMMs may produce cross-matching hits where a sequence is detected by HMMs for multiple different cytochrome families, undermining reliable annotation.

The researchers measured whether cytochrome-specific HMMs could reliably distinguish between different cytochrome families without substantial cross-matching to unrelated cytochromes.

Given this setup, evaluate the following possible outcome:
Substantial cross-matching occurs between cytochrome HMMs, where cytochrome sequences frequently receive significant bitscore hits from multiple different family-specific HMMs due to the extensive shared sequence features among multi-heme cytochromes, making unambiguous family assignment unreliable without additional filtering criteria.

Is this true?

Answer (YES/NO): YES